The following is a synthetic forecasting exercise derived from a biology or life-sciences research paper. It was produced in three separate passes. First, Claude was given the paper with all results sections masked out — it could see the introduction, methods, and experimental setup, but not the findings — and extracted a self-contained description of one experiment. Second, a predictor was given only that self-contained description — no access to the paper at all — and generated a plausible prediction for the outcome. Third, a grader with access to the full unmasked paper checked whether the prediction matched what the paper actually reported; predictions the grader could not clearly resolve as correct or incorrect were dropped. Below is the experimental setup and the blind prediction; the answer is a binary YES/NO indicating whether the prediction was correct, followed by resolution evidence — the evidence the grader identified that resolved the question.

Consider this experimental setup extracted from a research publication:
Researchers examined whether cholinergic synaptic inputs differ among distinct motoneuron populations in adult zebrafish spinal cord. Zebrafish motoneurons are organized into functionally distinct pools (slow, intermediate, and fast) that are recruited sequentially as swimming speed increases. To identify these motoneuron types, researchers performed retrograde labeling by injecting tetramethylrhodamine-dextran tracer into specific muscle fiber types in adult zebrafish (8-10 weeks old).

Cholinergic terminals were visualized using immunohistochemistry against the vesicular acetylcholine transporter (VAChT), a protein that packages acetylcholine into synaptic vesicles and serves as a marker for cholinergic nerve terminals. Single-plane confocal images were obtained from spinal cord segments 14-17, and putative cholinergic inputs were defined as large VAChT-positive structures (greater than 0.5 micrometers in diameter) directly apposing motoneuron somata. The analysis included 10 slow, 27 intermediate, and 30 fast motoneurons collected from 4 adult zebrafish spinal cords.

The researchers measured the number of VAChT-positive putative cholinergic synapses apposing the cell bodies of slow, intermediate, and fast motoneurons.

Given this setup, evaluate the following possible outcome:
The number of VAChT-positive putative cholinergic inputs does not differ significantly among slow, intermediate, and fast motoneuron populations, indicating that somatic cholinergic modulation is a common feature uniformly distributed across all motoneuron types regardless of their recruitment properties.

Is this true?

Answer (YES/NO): NO